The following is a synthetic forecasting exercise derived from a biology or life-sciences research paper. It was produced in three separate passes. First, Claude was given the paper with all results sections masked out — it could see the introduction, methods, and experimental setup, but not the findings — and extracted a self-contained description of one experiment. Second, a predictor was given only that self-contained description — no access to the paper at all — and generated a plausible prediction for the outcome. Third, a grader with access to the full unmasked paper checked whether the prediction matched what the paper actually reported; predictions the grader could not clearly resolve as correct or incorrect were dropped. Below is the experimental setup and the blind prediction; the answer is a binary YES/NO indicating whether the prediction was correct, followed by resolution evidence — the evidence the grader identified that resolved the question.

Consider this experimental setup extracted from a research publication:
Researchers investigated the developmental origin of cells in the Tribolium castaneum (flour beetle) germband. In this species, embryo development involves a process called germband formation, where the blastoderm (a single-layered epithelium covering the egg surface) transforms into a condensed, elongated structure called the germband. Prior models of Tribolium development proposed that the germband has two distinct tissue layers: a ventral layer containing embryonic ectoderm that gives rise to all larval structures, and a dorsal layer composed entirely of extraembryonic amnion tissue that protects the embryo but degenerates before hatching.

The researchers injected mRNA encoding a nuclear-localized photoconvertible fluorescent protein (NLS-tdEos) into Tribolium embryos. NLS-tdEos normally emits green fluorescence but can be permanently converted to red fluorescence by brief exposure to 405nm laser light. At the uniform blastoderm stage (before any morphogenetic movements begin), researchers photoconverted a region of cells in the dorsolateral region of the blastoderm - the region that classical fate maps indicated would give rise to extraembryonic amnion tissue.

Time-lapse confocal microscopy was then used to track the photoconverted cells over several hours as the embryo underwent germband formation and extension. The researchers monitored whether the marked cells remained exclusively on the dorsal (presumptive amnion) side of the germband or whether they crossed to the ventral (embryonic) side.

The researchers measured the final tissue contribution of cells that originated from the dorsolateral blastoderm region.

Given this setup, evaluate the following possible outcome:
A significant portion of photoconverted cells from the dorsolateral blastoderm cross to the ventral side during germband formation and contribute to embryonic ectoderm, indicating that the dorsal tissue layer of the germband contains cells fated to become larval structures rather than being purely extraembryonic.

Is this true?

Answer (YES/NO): YES